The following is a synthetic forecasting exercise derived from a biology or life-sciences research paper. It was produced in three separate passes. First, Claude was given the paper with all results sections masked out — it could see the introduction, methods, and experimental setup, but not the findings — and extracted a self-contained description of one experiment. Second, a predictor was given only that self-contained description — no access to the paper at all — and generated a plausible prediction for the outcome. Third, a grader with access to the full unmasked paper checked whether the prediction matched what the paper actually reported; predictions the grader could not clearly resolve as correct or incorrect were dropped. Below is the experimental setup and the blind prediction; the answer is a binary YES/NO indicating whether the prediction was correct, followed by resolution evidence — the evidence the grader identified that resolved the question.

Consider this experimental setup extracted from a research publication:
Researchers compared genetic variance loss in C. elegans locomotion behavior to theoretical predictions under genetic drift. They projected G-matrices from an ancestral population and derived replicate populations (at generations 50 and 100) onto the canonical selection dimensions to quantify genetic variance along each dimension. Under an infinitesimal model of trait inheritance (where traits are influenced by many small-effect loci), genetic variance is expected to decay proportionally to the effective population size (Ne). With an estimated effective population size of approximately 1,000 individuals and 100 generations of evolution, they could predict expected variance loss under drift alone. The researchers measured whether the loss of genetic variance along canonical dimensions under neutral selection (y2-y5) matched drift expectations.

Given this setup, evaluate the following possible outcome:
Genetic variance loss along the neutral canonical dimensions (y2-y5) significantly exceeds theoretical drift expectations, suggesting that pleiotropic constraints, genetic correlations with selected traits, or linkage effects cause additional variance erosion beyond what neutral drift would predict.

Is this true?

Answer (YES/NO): NO